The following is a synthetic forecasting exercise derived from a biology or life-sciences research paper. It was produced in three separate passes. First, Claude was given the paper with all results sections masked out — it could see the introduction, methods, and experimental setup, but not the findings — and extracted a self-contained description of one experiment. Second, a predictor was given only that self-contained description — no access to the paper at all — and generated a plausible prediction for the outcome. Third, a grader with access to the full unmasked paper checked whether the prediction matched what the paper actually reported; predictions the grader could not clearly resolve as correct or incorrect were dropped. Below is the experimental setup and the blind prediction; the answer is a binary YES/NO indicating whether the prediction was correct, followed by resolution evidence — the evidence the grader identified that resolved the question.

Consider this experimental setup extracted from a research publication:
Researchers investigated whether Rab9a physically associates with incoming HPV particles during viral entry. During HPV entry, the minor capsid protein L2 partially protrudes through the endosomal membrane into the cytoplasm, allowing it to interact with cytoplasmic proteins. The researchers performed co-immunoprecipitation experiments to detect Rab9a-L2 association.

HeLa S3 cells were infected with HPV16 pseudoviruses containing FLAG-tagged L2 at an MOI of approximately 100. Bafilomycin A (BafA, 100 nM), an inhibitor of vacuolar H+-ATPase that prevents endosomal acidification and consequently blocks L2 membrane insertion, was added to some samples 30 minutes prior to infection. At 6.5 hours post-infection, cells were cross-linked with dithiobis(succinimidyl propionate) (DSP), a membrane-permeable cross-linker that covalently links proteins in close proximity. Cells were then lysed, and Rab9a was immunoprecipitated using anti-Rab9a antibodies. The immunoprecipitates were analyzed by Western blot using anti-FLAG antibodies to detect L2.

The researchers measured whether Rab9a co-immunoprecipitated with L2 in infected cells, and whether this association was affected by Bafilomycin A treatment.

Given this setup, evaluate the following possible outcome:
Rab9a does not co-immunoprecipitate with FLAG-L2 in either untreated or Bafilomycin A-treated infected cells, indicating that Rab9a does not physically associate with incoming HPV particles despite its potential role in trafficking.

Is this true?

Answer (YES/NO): NO